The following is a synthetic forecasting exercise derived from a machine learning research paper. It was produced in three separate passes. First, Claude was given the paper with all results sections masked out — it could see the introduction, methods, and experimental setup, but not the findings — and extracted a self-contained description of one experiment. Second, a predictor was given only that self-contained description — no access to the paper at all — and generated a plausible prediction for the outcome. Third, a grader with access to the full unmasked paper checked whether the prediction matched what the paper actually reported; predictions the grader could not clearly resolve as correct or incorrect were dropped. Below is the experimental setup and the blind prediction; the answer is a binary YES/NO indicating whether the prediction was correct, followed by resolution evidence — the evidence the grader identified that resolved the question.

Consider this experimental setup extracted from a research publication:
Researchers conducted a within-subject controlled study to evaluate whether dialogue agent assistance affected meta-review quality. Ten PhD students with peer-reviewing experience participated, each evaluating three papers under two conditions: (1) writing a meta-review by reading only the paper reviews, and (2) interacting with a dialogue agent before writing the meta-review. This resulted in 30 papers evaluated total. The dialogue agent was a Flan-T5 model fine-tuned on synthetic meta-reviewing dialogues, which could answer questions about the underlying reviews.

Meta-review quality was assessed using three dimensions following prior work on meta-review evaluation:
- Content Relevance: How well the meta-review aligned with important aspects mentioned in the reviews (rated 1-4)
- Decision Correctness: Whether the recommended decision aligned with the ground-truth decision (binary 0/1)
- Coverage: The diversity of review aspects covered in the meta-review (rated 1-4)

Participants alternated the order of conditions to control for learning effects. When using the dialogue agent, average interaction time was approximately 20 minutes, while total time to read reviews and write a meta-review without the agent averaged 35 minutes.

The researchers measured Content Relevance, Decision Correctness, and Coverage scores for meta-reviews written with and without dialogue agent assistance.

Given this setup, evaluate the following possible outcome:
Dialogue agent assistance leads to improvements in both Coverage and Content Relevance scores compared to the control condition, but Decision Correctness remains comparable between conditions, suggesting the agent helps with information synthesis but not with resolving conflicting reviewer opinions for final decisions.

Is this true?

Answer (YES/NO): NO